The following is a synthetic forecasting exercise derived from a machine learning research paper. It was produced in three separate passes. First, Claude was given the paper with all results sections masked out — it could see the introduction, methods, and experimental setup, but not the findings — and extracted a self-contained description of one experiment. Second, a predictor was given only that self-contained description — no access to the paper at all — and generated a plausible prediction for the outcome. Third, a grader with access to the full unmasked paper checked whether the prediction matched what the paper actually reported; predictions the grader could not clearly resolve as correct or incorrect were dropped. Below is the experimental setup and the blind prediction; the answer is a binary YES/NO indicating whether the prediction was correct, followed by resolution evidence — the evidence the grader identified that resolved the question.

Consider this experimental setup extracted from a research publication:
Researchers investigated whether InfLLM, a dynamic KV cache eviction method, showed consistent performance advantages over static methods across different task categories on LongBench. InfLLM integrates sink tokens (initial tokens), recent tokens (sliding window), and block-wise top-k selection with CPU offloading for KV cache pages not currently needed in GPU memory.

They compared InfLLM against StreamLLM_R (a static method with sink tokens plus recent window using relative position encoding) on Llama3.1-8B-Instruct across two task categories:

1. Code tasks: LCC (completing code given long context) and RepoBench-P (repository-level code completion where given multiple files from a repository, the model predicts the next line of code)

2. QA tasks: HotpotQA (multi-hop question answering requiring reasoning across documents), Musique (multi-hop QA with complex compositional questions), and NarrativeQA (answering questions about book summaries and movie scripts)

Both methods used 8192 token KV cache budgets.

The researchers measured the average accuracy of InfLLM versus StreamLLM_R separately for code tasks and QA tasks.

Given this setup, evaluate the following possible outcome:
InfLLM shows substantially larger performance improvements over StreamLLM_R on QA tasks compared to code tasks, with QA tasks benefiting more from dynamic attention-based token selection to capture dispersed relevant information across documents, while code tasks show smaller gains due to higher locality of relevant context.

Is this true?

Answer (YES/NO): NO